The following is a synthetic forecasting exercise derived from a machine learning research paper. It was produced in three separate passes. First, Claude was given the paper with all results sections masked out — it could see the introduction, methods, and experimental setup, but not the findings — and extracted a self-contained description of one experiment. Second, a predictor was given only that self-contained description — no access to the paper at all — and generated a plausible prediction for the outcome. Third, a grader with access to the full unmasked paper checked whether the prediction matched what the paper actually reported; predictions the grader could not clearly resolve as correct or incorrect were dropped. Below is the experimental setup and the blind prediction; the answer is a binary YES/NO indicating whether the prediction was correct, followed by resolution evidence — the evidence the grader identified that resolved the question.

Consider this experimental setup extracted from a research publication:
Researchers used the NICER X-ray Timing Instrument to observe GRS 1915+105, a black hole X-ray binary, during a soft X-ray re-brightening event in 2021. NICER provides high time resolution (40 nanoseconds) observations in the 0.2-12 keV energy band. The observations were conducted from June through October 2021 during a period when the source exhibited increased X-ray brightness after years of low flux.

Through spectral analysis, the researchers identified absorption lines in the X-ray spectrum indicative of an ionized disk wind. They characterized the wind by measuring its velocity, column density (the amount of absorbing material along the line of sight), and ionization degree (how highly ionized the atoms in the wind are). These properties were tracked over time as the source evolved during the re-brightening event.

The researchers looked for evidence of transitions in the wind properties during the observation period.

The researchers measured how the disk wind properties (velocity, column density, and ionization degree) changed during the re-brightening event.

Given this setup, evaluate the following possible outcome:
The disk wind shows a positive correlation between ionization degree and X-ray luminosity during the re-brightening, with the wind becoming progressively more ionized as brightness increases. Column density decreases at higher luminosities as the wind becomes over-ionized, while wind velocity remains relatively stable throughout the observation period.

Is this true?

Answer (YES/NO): NO